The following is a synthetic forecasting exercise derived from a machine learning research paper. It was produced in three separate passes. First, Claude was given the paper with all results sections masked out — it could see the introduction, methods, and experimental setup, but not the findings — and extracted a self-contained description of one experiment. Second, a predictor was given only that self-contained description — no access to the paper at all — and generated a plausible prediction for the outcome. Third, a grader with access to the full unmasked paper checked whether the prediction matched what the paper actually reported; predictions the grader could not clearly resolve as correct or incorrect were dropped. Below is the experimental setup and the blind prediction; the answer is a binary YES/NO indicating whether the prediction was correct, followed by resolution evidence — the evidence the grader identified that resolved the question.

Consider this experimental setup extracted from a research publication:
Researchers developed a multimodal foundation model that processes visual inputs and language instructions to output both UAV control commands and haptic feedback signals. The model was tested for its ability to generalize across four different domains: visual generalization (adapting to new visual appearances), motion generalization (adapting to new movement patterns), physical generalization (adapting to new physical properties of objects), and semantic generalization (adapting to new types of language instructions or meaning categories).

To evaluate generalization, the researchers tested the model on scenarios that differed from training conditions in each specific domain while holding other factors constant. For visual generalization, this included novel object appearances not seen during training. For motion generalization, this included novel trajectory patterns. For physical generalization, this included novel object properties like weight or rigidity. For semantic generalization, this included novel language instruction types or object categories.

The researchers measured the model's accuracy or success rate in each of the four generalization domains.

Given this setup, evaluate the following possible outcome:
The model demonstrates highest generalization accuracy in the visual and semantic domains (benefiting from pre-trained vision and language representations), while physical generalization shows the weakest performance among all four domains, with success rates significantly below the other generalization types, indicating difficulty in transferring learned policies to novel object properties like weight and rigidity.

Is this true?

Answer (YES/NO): NO